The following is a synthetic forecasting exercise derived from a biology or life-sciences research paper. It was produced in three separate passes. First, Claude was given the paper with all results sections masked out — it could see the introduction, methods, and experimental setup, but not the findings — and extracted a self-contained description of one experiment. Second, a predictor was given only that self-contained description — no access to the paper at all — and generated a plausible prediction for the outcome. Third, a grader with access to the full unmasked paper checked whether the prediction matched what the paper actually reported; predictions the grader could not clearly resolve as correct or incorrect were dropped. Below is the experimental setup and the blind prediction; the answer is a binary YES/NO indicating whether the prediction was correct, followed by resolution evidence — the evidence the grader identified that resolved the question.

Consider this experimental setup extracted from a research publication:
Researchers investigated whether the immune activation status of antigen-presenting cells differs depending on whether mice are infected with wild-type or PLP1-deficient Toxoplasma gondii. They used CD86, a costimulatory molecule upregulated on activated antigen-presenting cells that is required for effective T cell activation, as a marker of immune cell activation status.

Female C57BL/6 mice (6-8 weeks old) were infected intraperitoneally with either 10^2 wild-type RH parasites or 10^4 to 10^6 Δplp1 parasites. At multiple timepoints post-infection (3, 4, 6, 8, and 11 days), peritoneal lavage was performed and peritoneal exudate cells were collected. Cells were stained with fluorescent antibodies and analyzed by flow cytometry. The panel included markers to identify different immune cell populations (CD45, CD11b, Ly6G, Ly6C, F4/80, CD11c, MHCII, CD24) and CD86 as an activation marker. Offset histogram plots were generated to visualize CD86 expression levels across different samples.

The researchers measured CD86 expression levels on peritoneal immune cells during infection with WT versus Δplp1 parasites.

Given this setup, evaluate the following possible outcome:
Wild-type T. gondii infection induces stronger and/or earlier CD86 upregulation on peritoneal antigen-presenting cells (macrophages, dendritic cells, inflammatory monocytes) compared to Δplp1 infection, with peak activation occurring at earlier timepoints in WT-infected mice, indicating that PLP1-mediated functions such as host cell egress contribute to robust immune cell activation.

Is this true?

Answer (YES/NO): NO